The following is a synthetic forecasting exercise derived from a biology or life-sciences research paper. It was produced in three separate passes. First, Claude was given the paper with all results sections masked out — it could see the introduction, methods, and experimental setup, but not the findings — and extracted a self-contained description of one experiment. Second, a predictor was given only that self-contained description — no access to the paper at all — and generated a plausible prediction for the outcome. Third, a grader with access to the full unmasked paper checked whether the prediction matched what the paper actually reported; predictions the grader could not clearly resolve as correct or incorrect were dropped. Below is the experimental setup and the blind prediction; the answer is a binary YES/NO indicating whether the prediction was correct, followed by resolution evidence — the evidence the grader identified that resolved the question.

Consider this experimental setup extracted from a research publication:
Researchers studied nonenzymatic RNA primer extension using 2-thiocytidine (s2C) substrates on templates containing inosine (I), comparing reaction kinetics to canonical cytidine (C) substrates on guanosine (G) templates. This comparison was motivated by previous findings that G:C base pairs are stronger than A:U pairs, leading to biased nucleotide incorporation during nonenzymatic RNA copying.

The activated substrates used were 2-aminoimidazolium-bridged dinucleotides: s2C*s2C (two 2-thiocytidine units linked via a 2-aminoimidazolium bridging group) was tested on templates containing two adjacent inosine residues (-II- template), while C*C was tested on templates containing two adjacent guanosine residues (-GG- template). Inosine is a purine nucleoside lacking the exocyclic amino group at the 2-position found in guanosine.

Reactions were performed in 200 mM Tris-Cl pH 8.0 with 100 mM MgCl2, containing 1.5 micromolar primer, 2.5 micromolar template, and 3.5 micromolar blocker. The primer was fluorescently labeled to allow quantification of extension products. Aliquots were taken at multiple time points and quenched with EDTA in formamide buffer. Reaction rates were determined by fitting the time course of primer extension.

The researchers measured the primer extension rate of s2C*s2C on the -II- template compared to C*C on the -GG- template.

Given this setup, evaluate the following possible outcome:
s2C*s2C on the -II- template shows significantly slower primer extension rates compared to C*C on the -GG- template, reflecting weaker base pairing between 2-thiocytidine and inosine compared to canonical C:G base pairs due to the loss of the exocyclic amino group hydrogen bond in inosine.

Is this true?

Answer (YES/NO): NO